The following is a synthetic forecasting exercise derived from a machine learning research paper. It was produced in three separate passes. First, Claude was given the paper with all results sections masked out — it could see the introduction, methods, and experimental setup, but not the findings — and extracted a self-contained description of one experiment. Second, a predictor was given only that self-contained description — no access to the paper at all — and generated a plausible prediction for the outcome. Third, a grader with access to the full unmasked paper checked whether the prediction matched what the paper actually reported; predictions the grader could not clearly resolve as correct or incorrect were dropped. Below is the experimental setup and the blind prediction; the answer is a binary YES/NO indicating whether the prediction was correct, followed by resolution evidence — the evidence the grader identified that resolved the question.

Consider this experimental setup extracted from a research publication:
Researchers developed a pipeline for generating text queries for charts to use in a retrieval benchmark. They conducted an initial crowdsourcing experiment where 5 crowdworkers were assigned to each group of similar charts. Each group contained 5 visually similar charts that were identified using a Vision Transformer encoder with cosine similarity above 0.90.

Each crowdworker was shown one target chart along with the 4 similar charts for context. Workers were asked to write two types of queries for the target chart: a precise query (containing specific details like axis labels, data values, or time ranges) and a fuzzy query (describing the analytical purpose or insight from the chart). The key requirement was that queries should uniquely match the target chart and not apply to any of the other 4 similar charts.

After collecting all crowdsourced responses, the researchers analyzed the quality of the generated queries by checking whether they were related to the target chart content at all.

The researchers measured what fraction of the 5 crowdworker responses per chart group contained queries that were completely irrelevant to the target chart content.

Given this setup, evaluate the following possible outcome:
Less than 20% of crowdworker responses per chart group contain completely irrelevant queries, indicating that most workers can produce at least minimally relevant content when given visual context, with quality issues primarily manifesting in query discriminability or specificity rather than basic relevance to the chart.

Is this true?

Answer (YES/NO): NO